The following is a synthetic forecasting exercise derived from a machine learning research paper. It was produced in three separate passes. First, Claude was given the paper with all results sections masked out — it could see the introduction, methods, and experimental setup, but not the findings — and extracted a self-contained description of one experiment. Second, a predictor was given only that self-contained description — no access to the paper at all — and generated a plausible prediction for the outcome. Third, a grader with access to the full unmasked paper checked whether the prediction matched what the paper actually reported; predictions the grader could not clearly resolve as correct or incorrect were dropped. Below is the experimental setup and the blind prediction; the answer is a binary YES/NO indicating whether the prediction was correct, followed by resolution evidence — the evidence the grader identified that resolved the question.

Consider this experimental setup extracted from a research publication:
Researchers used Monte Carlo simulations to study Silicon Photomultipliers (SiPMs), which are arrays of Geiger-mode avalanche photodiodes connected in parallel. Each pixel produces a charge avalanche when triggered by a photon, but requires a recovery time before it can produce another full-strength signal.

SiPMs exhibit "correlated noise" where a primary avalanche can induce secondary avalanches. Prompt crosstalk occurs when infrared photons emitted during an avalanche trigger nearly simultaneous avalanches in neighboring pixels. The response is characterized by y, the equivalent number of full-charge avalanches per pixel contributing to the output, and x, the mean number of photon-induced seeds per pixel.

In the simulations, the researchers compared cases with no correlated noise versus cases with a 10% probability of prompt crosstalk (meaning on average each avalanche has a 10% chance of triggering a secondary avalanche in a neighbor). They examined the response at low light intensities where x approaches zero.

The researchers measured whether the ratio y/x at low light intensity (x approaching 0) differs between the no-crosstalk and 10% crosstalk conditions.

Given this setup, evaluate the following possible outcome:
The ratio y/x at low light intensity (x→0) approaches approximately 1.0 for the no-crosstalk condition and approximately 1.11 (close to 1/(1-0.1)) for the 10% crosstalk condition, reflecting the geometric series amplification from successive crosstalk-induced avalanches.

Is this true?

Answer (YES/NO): NO